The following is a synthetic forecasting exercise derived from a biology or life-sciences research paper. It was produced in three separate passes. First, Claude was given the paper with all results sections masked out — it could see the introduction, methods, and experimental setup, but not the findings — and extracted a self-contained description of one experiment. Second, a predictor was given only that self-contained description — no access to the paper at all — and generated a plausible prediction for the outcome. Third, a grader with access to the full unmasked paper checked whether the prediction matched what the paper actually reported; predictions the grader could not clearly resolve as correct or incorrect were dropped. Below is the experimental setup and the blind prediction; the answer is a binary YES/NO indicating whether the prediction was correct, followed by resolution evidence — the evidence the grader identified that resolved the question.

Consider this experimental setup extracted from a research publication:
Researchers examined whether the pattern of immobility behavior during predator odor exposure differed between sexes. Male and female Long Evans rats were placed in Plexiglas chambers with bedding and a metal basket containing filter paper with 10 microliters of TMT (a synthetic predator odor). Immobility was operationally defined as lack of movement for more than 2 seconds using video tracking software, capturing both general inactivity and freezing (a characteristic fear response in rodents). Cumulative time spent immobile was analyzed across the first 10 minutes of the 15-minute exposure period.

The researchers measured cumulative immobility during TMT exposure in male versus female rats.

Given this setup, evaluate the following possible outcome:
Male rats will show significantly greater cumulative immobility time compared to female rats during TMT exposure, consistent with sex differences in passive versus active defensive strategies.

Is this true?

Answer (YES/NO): YES